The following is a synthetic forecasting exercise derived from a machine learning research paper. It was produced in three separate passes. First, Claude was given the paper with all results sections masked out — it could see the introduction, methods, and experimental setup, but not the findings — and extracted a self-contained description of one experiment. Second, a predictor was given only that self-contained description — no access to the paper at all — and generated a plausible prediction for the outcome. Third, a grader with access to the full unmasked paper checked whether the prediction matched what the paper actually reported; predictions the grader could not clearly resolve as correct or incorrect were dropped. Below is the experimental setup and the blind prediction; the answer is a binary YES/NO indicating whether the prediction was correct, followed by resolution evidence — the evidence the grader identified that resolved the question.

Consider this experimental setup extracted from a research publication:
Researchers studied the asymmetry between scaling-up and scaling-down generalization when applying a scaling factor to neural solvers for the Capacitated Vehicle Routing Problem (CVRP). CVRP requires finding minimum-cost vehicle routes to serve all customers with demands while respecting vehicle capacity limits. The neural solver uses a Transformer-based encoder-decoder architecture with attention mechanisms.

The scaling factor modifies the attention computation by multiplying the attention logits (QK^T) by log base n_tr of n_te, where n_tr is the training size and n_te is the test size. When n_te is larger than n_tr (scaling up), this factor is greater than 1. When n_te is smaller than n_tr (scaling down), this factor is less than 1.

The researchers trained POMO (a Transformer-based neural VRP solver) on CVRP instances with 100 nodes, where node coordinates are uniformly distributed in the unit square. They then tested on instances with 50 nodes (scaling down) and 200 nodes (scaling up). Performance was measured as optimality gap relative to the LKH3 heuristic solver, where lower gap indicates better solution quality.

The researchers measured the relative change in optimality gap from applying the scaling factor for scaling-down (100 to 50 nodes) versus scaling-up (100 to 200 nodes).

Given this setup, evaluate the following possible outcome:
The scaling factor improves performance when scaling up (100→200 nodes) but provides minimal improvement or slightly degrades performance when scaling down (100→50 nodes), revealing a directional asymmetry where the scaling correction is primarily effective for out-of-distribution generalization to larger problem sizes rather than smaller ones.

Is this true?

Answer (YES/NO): NO